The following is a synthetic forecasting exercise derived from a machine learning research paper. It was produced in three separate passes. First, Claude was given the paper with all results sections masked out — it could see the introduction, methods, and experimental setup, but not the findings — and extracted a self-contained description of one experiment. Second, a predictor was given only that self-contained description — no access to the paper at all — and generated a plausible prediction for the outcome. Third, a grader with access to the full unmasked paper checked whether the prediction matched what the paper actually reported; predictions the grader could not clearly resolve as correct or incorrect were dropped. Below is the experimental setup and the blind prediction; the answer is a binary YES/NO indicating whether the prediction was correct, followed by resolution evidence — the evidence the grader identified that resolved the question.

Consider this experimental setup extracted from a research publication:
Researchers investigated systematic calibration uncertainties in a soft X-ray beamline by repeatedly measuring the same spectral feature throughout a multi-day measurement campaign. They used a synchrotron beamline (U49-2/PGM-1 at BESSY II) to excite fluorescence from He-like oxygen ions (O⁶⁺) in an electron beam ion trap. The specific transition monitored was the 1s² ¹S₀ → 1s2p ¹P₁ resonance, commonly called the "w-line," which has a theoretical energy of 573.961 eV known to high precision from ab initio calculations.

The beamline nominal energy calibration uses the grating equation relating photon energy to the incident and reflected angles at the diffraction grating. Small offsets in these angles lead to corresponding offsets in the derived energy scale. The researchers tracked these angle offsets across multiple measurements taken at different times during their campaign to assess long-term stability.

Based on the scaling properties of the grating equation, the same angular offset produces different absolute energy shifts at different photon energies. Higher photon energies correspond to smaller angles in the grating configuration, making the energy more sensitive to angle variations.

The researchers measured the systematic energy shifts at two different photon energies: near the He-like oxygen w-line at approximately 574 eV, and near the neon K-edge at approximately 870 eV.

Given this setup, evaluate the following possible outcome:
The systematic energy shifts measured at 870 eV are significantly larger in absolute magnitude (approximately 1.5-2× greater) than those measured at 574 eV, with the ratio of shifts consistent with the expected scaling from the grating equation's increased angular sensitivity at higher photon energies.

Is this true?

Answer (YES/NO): NO